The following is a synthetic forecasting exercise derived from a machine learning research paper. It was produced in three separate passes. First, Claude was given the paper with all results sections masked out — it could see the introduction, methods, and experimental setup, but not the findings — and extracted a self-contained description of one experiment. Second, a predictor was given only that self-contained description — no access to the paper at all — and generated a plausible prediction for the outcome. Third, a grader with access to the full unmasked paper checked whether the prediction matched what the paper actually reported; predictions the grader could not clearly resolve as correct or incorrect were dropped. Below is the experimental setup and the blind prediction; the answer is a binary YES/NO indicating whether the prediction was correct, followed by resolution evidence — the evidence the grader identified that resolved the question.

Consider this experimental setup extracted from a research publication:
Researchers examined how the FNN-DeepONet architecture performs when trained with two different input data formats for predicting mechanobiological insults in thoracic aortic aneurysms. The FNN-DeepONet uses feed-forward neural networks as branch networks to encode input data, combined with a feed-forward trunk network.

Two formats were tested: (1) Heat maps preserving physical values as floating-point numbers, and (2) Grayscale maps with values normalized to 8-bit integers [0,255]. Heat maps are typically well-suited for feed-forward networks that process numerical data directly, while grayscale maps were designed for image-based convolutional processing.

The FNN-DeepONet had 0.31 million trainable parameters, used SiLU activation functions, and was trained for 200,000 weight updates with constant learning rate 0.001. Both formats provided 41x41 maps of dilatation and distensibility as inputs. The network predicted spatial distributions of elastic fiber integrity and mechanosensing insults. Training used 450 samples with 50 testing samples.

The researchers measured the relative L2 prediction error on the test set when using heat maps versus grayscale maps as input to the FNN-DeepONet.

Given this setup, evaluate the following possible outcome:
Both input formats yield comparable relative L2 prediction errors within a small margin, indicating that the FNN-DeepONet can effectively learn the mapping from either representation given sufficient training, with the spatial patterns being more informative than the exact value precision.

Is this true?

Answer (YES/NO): NO